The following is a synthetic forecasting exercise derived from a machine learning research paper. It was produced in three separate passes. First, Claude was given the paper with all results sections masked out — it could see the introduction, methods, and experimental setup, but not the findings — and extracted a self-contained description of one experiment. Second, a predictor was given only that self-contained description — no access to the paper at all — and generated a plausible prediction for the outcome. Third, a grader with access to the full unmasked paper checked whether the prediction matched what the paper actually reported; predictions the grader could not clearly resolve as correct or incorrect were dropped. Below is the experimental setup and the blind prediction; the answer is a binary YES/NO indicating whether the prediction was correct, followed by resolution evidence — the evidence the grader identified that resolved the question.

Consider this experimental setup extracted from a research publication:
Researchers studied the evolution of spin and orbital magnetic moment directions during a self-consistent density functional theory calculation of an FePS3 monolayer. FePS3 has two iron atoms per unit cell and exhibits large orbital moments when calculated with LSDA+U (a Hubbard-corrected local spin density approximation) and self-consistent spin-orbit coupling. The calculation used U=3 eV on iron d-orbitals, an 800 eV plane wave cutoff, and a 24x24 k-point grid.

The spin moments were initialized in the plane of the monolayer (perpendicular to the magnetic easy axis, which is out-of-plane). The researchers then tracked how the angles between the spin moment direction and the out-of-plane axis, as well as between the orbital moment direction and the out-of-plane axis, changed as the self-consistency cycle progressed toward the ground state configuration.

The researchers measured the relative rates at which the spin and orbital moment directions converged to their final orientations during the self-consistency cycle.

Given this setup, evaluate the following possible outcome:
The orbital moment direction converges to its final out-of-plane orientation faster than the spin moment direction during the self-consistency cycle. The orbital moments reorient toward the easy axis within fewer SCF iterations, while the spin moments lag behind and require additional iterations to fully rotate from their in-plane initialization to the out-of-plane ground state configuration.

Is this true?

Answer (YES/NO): YES